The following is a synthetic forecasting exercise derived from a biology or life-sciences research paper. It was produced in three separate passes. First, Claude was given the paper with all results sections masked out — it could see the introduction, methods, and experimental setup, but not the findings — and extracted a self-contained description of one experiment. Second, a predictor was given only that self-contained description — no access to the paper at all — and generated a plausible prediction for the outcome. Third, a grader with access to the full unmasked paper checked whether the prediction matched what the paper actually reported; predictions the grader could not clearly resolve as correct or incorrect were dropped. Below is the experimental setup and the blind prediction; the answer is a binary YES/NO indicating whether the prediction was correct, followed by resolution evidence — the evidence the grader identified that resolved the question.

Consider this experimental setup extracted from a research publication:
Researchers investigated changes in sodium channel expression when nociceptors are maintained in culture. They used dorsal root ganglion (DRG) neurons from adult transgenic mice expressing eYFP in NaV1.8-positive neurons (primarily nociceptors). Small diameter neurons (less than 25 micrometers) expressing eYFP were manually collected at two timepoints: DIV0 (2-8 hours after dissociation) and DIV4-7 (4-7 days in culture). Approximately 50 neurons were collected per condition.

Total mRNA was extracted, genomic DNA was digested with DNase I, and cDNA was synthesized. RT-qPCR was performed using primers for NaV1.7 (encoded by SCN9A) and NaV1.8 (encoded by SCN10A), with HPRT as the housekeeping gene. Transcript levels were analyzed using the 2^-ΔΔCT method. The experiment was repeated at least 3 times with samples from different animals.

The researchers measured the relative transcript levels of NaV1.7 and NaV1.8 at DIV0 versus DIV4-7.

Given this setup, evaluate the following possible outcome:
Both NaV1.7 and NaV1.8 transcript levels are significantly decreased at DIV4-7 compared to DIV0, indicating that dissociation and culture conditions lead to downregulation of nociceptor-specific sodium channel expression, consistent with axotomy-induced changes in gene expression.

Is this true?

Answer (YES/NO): YES